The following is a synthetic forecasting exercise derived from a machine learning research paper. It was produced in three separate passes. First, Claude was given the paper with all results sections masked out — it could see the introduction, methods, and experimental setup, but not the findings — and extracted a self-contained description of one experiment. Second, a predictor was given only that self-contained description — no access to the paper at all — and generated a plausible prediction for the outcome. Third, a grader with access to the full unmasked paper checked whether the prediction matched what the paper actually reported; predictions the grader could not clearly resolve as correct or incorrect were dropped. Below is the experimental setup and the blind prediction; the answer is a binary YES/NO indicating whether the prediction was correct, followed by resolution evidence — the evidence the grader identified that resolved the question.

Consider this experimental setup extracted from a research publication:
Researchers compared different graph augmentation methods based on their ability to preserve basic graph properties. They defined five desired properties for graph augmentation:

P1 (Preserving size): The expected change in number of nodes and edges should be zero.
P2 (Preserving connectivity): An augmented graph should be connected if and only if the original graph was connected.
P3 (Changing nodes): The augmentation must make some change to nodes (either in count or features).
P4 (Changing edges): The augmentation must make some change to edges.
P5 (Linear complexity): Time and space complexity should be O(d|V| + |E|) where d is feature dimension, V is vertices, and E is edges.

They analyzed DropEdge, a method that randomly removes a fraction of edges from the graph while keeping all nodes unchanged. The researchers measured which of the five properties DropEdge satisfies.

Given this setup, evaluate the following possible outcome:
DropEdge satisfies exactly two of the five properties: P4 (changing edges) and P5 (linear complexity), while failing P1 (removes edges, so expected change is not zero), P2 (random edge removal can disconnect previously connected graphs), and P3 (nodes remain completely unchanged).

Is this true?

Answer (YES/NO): YES